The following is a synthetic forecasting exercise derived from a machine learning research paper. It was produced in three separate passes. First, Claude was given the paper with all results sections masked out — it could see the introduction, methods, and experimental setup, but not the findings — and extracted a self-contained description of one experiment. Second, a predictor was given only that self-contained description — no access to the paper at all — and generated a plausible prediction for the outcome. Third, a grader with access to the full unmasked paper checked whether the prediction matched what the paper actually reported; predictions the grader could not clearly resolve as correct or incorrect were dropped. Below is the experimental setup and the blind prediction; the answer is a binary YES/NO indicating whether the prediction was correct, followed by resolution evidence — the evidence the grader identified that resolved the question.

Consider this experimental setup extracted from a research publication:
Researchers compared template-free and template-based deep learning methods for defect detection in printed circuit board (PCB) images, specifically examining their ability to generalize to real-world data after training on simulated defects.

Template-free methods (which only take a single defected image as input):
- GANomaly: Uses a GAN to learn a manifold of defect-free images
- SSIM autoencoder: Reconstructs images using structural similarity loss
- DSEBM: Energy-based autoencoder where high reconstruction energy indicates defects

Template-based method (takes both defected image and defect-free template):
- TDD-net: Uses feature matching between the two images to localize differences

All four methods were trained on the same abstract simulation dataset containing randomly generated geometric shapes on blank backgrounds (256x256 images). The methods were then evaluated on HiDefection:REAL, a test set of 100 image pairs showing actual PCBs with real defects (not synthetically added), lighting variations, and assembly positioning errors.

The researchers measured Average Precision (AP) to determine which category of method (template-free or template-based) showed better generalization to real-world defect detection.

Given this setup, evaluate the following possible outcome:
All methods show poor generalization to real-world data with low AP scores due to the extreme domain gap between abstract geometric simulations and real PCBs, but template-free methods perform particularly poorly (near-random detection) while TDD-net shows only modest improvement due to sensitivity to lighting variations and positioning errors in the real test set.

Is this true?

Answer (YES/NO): NO